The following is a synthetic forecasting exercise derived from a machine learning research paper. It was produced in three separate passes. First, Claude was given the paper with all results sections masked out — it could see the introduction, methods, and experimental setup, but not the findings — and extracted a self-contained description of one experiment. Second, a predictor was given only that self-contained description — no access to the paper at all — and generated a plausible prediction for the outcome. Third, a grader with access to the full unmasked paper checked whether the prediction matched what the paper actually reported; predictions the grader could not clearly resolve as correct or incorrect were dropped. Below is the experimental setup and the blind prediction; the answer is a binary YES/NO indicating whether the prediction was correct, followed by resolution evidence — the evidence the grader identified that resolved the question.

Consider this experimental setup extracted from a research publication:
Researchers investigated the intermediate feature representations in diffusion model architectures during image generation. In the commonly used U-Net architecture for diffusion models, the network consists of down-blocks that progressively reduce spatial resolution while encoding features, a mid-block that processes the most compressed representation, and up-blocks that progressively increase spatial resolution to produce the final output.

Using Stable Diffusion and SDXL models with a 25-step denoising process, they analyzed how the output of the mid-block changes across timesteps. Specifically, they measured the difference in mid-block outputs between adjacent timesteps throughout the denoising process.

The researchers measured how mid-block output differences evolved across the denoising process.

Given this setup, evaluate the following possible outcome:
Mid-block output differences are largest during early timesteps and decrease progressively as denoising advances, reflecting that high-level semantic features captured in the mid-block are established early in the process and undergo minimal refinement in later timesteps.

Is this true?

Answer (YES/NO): YES